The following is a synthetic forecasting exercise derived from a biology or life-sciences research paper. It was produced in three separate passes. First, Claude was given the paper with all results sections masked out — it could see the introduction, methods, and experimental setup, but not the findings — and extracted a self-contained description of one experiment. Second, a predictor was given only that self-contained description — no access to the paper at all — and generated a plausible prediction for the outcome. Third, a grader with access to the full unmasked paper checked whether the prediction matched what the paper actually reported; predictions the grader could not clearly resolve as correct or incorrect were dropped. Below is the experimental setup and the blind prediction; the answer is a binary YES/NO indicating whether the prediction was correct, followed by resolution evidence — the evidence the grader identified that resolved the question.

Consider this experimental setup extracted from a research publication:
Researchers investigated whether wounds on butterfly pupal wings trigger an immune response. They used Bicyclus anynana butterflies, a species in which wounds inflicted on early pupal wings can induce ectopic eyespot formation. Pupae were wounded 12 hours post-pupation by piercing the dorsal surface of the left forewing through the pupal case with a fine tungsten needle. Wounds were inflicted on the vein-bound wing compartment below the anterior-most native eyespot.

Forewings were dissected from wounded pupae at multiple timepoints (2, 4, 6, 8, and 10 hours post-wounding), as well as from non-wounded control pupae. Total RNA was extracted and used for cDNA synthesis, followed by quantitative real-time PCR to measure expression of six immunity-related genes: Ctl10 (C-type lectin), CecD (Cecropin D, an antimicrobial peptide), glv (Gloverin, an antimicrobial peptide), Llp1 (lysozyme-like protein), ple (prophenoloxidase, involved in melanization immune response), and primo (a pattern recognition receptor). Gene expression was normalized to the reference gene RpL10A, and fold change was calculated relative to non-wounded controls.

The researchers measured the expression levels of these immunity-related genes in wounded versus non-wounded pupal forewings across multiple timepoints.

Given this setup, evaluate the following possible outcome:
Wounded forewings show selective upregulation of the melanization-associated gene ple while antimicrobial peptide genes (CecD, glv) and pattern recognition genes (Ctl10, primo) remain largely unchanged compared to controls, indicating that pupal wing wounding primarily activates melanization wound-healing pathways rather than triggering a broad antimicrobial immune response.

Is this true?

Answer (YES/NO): NO